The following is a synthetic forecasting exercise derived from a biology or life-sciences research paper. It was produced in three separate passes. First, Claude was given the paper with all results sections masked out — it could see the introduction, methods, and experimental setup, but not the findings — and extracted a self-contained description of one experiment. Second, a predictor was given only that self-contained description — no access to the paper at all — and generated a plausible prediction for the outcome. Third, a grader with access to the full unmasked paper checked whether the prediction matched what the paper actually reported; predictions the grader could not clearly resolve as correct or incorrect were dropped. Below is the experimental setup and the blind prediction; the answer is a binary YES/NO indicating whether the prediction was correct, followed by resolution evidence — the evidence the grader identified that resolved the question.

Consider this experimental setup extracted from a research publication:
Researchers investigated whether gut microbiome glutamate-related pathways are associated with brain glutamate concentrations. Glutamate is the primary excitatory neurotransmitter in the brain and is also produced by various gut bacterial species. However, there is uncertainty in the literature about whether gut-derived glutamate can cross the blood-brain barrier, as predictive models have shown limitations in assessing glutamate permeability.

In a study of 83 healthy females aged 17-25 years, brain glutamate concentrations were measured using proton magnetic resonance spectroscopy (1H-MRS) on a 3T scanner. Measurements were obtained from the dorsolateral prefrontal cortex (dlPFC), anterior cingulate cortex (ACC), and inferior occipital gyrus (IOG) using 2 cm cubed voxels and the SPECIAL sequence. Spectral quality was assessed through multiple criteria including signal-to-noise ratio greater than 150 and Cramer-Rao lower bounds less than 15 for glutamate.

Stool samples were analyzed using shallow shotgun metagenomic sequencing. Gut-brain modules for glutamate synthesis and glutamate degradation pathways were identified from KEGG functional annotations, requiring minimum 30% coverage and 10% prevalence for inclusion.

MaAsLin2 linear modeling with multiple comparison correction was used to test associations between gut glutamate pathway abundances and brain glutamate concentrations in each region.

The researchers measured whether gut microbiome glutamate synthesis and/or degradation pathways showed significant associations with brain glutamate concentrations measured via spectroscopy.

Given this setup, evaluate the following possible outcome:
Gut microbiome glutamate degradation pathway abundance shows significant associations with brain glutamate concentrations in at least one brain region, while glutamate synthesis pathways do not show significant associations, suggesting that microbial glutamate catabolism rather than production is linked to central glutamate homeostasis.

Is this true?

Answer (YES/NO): NO